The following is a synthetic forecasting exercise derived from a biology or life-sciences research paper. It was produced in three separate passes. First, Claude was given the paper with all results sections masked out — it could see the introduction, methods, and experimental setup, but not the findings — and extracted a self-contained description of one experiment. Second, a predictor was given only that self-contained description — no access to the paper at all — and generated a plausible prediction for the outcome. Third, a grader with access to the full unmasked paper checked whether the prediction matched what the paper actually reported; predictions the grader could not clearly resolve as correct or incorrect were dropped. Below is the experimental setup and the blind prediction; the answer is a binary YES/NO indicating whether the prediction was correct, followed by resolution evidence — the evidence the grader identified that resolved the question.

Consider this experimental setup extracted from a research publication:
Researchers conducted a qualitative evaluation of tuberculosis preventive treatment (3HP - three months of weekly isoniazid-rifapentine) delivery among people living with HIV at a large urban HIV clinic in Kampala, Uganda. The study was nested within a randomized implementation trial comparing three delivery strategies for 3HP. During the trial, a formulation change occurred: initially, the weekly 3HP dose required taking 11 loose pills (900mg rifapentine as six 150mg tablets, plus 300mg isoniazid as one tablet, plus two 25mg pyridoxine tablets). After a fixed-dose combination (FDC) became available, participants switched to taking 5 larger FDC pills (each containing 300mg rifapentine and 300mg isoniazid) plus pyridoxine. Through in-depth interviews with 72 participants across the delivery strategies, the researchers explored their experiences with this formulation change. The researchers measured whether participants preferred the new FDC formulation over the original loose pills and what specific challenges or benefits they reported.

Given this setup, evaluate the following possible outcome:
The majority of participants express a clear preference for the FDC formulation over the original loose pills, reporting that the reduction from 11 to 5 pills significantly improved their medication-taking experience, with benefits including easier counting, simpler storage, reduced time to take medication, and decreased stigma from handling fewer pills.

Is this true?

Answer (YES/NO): NO